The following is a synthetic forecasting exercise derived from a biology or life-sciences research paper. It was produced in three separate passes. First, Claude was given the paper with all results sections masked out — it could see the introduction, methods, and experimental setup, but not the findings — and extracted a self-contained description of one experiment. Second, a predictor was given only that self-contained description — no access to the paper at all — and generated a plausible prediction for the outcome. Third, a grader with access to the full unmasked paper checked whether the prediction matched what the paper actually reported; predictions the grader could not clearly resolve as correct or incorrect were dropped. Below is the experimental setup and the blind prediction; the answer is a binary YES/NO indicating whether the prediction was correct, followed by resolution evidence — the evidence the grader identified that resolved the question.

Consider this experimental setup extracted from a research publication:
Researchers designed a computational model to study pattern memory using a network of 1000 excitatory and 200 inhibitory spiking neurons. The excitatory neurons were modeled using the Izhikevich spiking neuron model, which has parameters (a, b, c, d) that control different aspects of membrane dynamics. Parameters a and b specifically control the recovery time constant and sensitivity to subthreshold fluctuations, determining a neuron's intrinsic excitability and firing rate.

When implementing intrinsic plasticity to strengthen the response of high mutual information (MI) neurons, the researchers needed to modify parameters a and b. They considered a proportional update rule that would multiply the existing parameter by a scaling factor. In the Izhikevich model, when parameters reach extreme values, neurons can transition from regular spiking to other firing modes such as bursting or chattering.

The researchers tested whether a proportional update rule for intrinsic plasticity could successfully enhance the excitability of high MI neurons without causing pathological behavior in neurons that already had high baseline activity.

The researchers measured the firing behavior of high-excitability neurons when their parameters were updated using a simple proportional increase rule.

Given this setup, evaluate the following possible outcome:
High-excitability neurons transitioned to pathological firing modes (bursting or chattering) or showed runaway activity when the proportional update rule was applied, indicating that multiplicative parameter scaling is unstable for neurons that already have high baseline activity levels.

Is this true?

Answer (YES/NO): YES